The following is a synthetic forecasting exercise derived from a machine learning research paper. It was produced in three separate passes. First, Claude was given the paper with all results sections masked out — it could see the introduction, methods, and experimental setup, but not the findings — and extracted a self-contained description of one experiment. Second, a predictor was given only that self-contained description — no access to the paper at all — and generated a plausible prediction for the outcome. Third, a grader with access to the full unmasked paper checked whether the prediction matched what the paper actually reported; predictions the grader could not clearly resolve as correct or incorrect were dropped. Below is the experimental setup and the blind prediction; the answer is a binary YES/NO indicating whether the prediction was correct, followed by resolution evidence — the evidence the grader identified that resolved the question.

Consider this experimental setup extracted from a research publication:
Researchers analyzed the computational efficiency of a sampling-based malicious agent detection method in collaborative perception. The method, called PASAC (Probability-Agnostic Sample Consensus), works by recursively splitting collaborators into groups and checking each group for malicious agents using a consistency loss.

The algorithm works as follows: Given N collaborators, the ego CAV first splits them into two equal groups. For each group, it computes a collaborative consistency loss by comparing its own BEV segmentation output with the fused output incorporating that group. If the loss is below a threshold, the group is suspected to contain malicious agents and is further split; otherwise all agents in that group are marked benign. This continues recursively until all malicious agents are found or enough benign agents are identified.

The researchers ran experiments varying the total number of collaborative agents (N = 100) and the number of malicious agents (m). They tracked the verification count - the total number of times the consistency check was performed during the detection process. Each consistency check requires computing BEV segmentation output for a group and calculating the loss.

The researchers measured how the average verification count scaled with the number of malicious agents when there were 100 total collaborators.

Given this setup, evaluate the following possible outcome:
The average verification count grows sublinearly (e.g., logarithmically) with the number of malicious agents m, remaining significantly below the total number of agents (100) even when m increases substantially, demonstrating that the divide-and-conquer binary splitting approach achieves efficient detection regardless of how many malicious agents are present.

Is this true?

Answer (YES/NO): NO